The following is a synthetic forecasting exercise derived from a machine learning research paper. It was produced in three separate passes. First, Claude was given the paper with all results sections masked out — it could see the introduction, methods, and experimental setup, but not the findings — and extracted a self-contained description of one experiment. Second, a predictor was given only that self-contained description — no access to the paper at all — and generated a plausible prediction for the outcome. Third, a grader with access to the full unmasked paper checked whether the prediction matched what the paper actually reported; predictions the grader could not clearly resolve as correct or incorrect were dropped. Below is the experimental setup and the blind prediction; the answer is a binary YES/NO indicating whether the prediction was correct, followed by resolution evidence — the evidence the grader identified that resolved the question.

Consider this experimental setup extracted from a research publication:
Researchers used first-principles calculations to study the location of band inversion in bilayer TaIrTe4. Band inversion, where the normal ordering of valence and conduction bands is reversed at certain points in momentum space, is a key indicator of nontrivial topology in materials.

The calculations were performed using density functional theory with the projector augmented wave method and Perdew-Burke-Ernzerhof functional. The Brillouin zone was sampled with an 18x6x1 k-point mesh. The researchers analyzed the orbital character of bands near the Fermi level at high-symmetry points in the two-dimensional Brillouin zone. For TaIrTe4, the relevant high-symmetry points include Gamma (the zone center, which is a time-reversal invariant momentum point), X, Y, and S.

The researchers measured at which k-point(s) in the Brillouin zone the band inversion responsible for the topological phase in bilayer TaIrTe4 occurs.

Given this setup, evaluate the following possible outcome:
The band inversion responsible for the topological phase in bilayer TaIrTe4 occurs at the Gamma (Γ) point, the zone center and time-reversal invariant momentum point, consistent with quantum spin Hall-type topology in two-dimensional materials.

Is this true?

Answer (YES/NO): YES